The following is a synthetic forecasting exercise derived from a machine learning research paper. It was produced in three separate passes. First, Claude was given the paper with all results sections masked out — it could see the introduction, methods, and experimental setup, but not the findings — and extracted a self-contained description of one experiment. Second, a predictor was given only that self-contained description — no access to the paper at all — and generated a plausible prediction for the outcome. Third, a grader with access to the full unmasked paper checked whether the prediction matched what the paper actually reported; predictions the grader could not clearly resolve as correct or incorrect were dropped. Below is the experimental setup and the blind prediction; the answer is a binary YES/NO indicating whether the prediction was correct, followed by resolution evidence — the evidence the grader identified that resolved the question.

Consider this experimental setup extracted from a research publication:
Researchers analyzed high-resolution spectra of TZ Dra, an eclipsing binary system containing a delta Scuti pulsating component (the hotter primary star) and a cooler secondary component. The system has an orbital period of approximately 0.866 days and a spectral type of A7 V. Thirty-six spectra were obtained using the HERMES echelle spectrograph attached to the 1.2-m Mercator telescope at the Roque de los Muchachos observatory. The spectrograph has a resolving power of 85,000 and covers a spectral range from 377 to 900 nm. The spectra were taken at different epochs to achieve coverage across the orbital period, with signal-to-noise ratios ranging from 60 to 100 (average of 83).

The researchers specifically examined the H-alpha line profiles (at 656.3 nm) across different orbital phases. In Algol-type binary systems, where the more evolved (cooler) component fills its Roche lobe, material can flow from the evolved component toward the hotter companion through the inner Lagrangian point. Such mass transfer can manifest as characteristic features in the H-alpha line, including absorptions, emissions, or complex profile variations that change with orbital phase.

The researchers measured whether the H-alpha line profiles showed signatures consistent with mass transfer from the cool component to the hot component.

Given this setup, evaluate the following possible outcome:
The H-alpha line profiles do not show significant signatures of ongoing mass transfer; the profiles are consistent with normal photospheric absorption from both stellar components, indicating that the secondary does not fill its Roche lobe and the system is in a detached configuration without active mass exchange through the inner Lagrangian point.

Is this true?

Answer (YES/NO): NO